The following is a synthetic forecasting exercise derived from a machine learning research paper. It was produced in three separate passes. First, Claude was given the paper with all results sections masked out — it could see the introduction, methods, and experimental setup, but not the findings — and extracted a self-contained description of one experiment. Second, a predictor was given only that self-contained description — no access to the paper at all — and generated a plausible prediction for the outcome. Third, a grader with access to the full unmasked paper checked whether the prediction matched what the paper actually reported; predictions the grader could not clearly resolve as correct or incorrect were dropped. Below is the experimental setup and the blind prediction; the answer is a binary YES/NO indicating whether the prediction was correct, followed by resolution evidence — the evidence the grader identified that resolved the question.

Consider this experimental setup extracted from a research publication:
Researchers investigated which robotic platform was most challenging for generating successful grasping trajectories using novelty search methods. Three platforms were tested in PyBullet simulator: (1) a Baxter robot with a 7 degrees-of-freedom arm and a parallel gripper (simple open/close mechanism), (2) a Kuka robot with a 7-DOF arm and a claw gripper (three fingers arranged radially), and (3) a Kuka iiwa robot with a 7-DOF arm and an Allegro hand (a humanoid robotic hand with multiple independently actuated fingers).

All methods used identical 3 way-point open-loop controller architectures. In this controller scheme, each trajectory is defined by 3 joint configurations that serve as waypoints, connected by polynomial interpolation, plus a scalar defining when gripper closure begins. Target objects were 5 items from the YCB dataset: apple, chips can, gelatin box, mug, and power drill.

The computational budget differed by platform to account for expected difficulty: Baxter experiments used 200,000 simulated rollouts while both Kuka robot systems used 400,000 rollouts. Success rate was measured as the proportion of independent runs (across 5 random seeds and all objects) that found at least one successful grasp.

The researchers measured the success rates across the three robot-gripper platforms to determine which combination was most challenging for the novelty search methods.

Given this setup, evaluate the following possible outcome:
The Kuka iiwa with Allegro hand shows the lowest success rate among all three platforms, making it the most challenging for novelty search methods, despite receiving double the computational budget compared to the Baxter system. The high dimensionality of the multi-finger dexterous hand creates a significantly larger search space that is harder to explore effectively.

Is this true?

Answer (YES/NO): YES